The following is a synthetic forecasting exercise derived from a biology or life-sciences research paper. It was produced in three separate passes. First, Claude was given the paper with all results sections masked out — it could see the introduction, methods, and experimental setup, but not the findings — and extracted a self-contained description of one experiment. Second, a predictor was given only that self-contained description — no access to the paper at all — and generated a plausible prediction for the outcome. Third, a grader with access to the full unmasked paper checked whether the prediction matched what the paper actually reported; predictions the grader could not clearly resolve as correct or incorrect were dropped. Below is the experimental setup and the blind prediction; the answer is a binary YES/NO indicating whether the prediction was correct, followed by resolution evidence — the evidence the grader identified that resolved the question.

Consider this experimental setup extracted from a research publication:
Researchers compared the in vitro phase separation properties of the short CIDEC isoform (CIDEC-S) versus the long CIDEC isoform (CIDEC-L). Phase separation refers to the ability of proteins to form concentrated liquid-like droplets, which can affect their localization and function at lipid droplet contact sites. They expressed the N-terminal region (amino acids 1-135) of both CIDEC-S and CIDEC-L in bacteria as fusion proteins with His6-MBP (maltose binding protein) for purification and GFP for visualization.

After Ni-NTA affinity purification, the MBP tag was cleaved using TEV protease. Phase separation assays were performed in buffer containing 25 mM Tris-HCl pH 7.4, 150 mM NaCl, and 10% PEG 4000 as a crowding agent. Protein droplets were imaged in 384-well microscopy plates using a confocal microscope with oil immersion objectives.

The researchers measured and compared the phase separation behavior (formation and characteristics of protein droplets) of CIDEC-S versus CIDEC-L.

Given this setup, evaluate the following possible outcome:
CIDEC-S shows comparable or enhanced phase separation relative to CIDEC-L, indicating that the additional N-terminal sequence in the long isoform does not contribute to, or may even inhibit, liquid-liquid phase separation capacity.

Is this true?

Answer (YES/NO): YES